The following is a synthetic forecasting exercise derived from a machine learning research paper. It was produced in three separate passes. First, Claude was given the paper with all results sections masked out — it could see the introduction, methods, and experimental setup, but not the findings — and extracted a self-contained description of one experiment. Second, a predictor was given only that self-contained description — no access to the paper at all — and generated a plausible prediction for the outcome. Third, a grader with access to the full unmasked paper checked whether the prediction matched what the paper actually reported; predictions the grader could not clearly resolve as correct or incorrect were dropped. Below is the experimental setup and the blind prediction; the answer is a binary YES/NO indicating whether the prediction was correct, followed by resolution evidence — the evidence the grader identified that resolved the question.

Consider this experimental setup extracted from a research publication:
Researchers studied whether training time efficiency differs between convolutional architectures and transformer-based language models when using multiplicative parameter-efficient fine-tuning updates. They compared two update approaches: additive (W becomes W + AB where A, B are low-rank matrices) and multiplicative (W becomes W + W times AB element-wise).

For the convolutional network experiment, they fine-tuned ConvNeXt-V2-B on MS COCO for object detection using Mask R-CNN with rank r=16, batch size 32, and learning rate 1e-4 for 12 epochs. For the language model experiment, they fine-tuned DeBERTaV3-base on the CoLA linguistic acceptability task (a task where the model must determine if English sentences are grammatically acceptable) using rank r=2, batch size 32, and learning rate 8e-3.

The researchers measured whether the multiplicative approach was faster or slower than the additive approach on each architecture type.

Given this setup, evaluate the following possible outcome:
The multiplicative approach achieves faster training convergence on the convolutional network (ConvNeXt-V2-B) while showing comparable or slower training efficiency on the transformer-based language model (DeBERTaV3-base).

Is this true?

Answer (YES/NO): YES